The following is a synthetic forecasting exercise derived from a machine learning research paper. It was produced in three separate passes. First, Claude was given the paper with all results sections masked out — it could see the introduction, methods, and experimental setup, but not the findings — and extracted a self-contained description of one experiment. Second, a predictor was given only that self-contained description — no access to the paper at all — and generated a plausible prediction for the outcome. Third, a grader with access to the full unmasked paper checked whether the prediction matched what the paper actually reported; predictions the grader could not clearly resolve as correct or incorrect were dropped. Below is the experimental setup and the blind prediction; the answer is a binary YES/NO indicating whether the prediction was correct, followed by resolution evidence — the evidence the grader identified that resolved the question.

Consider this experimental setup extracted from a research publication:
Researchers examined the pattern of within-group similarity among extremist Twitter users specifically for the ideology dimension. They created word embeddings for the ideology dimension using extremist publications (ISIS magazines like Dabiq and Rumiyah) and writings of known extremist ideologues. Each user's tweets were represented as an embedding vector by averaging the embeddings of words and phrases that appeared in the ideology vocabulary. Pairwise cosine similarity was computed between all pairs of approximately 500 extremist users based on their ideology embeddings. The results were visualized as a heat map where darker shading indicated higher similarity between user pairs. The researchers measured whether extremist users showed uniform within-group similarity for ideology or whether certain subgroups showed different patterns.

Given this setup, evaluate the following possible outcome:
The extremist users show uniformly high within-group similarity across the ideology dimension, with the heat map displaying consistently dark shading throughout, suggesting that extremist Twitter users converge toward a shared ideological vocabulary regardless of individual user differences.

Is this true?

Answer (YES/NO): NO